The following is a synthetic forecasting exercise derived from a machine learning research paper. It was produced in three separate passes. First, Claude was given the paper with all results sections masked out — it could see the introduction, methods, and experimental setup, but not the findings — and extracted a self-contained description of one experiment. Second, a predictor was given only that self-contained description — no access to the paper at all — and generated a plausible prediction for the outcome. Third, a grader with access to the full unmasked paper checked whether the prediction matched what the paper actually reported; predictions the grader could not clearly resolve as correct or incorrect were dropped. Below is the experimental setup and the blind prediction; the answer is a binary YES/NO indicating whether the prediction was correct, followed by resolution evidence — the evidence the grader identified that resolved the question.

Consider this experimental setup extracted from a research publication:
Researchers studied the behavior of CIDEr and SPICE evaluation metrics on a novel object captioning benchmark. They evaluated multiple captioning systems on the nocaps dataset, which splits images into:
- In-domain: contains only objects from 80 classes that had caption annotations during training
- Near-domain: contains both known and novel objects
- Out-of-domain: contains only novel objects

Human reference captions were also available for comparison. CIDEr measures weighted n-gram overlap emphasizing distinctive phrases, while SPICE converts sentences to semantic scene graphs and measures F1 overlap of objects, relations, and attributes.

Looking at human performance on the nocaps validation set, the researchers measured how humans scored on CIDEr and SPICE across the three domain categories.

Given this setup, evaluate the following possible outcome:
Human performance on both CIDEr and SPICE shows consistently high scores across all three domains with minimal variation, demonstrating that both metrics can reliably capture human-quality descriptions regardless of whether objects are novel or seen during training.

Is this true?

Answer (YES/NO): NO